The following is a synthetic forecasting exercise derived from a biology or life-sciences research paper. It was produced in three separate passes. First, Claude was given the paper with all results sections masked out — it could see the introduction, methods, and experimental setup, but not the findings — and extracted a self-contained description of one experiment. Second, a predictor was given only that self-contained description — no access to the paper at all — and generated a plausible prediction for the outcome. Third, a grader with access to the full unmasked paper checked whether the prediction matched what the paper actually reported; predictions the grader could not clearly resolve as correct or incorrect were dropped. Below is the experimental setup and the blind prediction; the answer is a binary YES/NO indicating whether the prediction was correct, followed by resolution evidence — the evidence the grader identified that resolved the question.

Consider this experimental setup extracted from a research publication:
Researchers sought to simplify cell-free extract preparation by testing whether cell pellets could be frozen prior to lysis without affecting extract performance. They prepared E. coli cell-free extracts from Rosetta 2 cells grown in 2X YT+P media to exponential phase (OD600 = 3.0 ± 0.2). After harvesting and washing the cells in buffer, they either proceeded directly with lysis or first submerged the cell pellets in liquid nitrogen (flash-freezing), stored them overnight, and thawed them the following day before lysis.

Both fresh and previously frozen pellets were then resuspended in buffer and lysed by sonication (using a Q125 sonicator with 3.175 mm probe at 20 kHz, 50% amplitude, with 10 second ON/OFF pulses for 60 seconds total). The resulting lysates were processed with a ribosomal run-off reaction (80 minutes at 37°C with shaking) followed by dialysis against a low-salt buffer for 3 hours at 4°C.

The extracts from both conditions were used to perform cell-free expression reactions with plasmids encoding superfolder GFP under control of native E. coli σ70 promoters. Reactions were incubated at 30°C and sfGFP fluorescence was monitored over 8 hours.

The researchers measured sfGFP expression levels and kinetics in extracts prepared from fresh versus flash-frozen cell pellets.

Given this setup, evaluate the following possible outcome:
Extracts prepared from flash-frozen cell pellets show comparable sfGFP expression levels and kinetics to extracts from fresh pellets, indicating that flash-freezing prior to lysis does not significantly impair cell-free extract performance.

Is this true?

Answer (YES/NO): YES